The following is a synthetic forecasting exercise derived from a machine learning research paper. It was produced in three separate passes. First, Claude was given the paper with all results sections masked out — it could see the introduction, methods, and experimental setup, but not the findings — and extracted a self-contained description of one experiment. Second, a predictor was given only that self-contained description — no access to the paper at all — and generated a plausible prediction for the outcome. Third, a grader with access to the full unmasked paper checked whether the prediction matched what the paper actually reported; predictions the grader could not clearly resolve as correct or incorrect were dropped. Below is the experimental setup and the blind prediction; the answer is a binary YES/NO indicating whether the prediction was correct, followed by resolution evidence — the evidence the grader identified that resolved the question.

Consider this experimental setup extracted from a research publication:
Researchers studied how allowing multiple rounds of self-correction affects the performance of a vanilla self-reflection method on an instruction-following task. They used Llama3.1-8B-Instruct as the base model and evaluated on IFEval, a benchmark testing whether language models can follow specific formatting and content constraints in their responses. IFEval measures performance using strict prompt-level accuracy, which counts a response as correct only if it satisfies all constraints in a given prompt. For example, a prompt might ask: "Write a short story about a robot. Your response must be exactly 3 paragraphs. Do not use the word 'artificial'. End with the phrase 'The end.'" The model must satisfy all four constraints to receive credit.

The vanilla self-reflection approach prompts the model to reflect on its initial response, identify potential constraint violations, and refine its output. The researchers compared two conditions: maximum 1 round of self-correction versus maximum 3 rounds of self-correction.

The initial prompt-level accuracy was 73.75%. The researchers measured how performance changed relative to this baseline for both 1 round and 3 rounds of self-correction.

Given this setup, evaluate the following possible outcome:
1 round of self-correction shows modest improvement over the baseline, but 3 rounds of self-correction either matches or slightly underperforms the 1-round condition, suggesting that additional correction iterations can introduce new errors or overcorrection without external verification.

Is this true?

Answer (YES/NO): NO